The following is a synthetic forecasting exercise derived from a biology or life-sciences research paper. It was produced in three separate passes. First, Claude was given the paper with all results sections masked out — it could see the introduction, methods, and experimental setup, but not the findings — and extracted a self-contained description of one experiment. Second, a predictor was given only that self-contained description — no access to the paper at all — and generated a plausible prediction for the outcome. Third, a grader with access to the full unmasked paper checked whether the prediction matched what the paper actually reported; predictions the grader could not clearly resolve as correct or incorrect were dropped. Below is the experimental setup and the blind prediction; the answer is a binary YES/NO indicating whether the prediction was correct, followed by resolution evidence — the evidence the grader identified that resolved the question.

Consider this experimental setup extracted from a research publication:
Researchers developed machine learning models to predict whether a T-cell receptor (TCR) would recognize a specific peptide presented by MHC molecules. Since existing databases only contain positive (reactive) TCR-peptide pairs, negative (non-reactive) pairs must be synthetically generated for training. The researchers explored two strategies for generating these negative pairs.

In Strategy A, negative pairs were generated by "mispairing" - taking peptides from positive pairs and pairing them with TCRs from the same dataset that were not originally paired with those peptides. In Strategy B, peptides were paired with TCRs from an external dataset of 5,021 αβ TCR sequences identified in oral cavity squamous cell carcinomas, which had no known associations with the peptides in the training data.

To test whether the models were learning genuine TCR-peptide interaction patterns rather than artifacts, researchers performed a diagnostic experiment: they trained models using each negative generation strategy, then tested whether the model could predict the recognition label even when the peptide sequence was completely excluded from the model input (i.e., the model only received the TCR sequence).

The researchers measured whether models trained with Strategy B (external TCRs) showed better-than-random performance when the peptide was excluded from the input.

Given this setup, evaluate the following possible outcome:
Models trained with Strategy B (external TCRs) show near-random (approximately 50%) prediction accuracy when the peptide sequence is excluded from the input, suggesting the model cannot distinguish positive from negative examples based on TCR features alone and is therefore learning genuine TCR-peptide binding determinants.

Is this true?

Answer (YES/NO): NO